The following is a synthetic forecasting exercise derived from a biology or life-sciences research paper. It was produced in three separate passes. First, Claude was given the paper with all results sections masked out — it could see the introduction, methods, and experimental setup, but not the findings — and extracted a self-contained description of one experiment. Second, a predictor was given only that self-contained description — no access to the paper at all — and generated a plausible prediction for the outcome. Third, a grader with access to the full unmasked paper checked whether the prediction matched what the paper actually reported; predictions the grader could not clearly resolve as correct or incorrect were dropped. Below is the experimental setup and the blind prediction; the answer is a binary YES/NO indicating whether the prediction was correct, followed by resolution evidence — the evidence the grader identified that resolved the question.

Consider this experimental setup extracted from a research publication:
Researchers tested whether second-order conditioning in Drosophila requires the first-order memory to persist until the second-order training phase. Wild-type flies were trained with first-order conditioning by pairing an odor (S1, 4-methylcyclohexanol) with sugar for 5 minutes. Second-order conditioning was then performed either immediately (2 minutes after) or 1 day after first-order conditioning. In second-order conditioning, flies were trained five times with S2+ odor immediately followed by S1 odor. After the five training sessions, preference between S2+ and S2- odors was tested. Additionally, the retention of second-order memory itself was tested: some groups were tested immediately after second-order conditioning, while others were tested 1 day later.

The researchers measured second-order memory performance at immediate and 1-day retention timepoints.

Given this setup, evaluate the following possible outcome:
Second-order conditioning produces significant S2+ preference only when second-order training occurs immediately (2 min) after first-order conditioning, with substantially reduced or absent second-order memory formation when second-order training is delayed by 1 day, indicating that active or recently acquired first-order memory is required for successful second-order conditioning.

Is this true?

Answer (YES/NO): NO